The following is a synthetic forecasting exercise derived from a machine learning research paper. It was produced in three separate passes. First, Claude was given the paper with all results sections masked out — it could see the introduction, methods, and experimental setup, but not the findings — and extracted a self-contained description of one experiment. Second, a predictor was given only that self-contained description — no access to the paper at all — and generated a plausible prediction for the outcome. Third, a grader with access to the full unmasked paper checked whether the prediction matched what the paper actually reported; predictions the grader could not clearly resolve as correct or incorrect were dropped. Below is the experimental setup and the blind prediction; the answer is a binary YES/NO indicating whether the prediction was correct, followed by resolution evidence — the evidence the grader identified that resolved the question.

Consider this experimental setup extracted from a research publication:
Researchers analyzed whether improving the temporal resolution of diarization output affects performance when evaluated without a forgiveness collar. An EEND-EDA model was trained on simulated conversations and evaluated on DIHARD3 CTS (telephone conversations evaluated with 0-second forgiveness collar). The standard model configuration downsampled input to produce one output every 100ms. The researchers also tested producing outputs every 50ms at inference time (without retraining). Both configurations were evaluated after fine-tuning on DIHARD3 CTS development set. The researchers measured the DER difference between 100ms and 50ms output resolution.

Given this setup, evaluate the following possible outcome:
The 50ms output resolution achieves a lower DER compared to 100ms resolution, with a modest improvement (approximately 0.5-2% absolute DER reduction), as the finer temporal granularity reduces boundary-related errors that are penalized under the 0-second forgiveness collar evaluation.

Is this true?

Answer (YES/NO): NO